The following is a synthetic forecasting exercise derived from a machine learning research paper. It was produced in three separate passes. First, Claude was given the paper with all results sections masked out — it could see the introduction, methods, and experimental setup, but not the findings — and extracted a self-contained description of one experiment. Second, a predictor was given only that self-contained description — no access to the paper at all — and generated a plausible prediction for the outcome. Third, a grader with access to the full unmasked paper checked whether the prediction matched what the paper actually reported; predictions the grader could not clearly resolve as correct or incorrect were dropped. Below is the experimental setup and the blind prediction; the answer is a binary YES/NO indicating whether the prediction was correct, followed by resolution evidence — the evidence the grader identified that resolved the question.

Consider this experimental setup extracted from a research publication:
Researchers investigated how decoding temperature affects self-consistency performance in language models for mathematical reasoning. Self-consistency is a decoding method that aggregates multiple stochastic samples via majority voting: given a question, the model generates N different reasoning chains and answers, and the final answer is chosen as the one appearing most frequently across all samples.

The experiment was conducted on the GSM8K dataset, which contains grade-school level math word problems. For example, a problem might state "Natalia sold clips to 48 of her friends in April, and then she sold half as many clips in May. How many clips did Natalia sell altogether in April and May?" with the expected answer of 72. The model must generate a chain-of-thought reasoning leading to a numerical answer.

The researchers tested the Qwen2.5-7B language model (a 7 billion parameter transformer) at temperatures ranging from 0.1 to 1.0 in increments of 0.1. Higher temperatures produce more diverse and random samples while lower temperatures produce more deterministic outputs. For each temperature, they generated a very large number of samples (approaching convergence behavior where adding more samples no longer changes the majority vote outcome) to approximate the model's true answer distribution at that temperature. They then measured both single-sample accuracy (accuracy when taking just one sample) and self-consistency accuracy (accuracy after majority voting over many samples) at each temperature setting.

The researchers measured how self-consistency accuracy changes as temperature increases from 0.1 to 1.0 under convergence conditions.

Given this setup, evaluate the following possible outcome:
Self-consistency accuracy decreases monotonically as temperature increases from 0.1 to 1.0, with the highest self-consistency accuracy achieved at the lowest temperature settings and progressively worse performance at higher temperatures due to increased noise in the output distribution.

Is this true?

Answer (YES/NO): NO